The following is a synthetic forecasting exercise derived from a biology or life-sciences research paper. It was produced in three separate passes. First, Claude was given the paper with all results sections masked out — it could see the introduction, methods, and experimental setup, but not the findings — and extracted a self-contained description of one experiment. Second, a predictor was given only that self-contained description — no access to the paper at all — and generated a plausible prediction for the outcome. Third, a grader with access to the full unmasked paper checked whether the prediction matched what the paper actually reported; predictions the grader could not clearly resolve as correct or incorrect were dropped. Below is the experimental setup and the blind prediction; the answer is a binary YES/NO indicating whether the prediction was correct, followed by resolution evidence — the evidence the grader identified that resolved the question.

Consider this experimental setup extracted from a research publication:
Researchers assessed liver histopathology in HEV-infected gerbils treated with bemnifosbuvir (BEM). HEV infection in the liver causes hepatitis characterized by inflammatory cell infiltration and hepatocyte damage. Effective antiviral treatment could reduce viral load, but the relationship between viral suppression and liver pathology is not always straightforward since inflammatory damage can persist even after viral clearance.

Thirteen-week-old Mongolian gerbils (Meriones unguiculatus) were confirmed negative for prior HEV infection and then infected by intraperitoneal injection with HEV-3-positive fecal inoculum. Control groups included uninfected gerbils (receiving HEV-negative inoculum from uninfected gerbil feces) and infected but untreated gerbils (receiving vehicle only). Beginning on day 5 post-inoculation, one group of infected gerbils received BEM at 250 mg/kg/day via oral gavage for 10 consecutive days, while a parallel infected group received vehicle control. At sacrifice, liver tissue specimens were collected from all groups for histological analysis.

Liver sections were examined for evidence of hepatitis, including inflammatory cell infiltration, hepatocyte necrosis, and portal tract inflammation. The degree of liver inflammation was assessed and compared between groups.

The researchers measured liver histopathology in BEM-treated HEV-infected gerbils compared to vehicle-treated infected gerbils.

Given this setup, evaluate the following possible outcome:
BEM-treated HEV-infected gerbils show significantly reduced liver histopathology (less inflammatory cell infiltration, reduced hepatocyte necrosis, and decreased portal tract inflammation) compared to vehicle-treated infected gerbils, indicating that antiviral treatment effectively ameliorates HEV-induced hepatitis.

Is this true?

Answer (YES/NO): YES